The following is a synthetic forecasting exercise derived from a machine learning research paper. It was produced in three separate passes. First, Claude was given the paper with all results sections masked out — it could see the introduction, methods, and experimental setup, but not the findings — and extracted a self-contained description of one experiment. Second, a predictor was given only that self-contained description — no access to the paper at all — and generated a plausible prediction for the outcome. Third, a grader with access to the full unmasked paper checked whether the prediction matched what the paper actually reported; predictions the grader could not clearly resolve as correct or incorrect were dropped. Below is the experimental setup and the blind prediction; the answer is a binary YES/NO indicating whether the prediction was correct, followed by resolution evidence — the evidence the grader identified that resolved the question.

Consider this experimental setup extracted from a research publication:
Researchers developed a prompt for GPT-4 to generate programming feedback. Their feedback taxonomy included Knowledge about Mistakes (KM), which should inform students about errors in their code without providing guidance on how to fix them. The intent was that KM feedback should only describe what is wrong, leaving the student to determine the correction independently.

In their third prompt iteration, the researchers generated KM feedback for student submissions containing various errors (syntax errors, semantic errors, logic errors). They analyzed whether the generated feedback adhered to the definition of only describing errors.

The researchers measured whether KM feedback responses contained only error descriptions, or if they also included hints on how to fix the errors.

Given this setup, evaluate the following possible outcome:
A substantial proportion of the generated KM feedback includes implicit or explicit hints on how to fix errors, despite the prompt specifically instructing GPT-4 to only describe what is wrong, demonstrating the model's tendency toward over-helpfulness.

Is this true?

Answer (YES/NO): YES